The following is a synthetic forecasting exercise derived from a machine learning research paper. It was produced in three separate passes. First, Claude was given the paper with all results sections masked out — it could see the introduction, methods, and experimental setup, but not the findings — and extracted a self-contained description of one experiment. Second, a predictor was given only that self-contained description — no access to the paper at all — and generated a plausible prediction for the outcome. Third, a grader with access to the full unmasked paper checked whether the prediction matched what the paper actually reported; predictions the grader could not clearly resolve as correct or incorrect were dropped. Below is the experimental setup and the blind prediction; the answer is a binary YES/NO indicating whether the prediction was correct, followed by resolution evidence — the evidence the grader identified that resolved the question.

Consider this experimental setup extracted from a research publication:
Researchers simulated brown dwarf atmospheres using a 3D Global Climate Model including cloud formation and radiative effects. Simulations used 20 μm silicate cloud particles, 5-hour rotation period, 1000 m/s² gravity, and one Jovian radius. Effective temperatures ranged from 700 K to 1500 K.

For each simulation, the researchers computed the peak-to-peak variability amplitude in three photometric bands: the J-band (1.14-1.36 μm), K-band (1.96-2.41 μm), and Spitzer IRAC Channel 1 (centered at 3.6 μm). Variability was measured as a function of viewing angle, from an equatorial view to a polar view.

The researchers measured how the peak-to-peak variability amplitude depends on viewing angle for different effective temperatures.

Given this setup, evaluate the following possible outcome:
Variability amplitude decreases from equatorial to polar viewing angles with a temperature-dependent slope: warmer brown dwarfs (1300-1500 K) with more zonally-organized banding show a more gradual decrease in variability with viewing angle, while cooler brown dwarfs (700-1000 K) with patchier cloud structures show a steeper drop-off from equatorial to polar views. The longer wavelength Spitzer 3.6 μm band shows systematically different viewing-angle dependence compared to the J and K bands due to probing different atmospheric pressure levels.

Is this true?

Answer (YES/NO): NO